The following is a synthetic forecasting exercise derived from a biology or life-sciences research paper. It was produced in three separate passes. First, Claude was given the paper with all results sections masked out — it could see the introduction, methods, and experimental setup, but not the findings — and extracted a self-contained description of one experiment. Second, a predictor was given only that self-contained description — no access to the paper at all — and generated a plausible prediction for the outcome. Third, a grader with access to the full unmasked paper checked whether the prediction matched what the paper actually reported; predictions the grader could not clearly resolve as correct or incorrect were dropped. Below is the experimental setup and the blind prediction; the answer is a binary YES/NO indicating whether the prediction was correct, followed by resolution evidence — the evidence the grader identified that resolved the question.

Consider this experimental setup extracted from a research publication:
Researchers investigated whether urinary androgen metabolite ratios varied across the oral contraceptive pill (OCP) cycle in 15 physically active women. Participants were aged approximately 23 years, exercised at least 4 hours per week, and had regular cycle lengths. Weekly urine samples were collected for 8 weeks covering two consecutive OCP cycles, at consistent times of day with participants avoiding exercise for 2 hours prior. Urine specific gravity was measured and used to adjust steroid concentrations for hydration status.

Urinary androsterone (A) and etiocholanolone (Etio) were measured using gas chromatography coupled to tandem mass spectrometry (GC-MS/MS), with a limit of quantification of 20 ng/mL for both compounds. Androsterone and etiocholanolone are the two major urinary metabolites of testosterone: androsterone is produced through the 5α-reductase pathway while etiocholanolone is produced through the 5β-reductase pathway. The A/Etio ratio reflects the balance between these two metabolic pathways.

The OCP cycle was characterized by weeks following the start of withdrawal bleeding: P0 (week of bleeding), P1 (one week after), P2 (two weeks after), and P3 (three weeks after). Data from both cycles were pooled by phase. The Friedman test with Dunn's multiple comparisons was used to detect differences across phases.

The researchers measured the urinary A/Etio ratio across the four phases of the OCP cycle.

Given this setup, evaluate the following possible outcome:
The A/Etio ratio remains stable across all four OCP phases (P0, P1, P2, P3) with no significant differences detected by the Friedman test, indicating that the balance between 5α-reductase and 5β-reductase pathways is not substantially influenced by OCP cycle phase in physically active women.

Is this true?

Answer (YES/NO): NO